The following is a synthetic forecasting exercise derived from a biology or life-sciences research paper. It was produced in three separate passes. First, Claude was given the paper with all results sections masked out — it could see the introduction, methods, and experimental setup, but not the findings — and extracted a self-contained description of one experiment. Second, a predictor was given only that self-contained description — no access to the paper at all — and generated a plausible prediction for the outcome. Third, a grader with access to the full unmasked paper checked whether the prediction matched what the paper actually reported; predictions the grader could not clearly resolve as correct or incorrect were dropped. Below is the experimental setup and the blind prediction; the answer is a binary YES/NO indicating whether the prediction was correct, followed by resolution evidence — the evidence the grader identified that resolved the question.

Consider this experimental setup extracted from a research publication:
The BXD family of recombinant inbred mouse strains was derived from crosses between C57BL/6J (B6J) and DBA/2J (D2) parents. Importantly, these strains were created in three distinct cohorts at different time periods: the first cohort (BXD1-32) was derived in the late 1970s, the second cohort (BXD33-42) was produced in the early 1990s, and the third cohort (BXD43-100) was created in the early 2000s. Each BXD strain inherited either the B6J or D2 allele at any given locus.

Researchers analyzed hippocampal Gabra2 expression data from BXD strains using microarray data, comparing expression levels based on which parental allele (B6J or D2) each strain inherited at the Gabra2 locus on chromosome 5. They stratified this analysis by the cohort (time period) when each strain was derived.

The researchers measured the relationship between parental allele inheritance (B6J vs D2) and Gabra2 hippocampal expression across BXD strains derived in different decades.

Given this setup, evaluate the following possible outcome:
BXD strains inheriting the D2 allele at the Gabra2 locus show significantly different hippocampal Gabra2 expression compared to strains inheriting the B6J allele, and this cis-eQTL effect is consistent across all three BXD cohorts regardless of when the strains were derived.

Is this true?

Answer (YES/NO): NO